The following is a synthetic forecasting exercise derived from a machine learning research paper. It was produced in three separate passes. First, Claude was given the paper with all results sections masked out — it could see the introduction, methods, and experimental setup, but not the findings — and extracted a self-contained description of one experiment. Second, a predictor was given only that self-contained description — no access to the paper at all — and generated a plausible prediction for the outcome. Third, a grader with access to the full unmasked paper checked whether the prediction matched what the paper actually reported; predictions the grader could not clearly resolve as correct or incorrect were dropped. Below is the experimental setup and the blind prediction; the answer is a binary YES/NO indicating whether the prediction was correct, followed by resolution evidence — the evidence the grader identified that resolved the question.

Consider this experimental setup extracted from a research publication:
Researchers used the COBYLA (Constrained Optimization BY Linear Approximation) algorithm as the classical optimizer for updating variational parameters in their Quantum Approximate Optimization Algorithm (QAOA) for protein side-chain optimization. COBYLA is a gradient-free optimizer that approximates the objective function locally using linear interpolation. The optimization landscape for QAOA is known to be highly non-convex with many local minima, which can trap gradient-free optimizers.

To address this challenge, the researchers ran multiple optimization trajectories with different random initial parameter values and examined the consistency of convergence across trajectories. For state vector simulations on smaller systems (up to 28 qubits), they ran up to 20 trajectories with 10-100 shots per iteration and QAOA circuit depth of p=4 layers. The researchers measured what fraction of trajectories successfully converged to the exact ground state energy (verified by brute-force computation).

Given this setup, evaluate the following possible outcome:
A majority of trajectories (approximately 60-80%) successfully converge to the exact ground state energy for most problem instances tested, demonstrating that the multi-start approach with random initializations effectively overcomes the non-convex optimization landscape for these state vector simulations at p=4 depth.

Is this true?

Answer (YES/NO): NO